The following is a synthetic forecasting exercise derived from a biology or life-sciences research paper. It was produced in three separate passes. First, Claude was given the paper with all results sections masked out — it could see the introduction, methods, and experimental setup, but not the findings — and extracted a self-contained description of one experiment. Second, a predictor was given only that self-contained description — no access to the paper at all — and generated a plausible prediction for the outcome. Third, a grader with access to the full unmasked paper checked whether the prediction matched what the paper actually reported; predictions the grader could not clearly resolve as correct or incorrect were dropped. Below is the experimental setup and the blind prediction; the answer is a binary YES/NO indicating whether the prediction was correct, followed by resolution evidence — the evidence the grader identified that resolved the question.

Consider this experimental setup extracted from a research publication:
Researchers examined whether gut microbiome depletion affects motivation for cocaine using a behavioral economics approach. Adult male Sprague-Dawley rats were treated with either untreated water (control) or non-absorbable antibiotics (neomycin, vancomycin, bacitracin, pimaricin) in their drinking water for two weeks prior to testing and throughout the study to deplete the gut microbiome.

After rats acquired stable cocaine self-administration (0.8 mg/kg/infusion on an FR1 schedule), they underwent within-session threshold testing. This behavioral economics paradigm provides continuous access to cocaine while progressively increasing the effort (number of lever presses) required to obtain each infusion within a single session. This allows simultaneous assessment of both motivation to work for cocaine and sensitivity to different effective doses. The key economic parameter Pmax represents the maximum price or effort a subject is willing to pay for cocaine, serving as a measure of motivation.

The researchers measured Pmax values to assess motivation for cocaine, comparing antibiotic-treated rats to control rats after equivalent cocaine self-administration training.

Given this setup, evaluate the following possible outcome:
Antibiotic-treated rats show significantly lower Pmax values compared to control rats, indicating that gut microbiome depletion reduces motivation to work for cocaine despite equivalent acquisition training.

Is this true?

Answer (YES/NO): NO